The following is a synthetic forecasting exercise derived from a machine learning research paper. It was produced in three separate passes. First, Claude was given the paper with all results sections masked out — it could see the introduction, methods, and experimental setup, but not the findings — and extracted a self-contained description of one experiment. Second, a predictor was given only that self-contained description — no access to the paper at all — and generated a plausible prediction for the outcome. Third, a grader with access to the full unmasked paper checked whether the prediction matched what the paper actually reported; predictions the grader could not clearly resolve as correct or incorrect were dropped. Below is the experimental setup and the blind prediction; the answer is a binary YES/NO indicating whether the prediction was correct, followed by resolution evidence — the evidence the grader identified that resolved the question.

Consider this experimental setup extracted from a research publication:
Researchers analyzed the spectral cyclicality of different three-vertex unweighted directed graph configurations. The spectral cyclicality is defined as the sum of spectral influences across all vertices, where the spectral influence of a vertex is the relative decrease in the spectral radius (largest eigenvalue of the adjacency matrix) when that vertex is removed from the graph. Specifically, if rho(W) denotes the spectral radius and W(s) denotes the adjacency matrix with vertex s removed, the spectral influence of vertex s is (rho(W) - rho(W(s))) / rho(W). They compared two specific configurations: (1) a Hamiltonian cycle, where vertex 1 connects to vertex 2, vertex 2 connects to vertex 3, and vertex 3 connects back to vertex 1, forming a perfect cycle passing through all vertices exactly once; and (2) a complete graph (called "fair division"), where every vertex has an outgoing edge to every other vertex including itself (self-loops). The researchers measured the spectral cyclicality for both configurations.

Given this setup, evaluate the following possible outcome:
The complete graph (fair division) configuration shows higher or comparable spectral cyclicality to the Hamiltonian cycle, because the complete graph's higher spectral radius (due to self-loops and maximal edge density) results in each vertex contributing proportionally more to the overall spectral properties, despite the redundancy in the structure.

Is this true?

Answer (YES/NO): NO